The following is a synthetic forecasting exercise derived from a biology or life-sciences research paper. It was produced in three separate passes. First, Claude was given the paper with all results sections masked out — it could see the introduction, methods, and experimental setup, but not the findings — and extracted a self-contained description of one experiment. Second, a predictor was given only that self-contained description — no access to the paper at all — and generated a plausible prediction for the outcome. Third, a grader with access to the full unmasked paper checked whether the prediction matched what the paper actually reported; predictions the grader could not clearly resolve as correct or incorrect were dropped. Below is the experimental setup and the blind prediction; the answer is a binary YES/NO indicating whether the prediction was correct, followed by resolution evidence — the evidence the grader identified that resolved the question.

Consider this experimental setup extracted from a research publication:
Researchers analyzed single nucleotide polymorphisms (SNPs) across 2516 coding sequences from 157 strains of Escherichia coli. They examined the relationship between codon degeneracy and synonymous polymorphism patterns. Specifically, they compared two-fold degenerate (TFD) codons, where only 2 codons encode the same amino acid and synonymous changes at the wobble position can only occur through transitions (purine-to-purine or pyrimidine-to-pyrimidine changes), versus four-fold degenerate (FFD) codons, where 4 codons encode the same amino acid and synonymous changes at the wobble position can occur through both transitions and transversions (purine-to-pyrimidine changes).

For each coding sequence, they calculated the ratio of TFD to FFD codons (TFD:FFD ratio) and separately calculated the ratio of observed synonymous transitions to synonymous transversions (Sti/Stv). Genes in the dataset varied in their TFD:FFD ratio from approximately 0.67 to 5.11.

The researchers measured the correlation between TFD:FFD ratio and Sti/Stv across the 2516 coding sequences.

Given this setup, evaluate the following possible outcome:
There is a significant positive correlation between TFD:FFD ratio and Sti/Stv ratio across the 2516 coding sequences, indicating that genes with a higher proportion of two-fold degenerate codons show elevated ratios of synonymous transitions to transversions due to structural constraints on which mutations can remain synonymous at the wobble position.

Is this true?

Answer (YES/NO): YES